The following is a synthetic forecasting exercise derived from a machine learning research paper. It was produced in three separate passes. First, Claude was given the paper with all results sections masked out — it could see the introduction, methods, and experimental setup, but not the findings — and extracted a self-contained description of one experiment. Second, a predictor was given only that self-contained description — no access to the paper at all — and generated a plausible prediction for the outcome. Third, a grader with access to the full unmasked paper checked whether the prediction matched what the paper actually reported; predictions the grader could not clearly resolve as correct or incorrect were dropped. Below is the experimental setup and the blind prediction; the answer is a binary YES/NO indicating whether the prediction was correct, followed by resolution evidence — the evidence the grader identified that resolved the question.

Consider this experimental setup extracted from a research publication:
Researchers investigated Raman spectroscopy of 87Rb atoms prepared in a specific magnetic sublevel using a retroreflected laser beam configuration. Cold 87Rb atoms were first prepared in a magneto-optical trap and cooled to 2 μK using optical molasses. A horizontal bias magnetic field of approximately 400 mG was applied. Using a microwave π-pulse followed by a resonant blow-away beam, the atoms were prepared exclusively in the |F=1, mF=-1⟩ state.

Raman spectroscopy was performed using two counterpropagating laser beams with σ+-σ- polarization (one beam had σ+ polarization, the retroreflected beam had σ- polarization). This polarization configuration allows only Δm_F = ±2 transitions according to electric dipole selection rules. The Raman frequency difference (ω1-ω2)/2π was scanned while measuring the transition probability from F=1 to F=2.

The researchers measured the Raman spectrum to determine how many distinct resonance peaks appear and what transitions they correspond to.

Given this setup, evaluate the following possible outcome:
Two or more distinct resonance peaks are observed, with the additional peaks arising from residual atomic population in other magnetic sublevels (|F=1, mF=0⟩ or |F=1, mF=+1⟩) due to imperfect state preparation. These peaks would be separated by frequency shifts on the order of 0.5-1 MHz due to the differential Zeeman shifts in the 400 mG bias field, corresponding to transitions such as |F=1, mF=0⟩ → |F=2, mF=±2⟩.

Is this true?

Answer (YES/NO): NO